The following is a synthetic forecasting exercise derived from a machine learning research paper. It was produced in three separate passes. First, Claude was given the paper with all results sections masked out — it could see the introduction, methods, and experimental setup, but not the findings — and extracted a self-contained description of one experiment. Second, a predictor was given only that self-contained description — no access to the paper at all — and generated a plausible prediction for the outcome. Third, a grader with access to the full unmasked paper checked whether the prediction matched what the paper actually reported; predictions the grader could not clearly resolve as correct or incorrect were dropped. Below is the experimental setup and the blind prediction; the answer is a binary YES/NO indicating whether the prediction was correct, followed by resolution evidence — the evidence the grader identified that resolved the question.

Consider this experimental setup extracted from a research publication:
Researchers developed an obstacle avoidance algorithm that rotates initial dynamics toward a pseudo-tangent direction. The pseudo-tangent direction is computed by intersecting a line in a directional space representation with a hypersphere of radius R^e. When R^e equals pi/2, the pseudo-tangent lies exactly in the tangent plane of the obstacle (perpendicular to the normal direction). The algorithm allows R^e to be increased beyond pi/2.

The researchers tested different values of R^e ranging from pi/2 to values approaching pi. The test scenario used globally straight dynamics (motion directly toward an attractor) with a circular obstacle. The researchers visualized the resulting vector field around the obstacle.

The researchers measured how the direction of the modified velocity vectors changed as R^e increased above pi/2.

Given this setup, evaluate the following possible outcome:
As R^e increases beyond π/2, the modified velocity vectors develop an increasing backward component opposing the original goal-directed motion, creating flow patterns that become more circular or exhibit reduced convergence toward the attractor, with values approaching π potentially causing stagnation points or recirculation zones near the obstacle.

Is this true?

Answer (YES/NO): NO